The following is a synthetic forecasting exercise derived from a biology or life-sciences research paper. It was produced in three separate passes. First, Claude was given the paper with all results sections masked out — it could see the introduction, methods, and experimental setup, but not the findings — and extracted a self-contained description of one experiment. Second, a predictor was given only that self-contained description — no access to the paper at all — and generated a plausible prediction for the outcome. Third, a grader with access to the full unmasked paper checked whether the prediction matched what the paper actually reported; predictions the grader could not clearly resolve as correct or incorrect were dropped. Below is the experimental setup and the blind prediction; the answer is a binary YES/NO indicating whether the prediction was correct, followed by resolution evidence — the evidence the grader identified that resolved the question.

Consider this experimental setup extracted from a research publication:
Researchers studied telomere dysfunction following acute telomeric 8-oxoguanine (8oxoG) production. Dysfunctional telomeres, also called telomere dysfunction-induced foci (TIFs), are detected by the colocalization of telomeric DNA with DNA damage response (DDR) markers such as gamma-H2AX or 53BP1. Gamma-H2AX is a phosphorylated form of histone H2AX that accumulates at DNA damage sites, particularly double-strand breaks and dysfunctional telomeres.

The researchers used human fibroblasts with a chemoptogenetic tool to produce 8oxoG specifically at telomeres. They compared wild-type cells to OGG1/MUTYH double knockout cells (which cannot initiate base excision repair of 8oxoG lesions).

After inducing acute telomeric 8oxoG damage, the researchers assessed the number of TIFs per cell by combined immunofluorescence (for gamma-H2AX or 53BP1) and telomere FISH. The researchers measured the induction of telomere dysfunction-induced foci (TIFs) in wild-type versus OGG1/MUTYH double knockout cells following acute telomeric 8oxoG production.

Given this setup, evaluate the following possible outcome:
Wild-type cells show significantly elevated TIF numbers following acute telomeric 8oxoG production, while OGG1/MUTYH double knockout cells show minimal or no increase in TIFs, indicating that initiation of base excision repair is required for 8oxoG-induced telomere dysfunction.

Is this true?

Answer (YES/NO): YES